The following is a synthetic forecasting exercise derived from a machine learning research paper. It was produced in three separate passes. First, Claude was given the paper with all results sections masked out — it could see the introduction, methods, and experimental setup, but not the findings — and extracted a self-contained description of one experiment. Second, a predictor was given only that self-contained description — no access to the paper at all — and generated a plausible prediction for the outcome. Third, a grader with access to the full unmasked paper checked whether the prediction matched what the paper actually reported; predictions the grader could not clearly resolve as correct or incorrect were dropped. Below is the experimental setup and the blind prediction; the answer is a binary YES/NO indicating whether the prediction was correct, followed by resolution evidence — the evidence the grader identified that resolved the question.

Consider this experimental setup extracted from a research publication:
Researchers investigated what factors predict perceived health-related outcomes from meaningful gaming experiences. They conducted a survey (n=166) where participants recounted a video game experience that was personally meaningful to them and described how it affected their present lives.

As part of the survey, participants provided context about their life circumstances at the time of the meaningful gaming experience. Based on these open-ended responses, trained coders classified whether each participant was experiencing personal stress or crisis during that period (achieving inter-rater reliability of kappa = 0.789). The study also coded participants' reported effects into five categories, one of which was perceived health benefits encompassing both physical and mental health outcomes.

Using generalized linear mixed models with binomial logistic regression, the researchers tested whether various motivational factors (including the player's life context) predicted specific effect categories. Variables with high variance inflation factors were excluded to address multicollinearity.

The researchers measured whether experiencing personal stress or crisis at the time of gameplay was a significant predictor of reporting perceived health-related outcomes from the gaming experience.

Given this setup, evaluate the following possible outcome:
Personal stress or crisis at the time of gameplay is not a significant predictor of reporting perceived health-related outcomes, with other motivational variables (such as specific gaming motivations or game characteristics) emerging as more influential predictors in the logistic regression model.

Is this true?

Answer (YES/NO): NO